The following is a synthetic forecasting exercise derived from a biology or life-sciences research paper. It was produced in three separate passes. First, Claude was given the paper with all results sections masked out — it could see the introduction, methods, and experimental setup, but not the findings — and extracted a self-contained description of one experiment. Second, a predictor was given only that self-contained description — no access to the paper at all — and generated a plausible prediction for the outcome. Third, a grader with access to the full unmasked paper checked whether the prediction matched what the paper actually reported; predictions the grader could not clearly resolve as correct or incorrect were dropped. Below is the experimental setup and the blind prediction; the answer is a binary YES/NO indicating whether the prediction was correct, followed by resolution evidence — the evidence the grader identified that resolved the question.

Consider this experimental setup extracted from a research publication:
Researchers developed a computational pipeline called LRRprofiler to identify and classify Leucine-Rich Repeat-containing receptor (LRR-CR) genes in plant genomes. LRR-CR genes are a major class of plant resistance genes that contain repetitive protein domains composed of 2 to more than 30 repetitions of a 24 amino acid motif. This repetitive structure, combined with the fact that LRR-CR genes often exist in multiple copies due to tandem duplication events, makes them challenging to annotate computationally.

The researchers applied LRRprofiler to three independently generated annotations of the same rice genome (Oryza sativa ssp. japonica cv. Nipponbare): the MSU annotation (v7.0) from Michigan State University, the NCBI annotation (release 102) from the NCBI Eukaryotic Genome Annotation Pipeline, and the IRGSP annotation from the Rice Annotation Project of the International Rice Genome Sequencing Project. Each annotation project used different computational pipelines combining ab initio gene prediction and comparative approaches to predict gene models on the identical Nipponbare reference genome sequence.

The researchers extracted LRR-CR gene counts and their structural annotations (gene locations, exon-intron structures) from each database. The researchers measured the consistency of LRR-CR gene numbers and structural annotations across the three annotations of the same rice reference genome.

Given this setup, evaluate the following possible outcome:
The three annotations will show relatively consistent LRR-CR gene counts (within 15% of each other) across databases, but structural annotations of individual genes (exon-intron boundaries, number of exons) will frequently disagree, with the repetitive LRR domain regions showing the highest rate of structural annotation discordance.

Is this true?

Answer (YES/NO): NO